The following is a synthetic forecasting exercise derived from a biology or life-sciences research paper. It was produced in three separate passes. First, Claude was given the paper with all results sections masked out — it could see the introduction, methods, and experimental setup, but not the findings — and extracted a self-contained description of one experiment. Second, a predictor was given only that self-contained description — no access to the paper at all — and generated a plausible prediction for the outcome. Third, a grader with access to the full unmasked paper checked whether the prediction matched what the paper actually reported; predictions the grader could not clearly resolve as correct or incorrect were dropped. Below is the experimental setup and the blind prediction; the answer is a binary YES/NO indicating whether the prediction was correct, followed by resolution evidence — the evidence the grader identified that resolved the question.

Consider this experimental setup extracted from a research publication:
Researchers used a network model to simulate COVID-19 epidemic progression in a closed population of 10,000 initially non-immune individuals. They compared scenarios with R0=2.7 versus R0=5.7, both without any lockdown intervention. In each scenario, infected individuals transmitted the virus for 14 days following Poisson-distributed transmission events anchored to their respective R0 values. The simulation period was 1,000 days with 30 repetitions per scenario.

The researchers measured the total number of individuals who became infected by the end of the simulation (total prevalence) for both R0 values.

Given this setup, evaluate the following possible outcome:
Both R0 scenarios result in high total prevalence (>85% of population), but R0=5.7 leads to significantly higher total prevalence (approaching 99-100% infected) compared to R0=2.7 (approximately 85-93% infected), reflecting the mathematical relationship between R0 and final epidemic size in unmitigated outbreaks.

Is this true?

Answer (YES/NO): NO